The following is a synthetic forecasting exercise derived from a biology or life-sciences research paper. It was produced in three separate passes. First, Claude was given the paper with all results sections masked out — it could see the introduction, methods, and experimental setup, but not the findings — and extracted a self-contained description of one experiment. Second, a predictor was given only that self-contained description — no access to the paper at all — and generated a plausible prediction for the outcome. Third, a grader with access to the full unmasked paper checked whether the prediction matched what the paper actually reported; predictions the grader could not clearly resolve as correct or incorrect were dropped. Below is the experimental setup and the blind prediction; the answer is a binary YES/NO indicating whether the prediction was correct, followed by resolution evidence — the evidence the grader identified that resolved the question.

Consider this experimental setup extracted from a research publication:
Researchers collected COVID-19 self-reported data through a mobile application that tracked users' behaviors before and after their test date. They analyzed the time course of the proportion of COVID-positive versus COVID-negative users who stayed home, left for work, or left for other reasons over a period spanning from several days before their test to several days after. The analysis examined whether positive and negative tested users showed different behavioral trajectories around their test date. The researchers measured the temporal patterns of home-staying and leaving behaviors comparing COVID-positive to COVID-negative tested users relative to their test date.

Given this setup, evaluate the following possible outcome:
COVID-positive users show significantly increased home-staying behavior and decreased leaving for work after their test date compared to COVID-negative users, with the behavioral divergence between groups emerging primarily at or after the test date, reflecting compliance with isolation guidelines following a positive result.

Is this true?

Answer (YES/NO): YES